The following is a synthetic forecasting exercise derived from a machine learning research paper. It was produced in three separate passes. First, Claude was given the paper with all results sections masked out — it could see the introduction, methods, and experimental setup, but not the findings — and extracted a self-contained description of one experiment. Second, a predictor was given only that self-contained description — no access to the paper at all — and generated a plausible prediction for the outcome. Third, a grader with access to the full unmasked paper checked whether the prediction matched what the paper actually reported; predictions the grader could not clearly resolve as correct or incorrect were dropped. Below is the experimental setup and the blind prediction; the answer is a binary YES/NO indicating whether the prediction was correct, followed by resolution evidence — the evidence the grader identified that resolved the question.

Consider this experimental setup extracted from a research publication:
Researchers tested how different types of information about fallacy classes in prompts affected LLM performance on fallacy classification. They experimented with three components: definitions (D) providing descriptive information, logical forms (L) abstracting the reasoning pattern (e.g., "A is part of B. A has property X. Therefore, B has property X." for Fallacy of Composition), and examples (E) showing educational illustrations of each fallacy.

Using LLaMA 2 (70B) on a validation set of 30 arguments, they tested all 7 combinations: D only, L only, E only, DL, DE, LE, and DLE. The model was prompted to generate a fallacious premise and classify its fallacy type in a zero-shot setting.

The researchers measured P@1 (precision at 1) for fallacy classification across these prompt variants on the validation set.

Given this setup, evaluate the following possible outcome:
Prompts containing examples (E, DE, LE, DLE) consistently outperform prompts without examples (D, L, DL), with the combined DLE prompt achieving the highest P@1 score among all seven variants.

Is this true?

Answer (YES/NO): NO